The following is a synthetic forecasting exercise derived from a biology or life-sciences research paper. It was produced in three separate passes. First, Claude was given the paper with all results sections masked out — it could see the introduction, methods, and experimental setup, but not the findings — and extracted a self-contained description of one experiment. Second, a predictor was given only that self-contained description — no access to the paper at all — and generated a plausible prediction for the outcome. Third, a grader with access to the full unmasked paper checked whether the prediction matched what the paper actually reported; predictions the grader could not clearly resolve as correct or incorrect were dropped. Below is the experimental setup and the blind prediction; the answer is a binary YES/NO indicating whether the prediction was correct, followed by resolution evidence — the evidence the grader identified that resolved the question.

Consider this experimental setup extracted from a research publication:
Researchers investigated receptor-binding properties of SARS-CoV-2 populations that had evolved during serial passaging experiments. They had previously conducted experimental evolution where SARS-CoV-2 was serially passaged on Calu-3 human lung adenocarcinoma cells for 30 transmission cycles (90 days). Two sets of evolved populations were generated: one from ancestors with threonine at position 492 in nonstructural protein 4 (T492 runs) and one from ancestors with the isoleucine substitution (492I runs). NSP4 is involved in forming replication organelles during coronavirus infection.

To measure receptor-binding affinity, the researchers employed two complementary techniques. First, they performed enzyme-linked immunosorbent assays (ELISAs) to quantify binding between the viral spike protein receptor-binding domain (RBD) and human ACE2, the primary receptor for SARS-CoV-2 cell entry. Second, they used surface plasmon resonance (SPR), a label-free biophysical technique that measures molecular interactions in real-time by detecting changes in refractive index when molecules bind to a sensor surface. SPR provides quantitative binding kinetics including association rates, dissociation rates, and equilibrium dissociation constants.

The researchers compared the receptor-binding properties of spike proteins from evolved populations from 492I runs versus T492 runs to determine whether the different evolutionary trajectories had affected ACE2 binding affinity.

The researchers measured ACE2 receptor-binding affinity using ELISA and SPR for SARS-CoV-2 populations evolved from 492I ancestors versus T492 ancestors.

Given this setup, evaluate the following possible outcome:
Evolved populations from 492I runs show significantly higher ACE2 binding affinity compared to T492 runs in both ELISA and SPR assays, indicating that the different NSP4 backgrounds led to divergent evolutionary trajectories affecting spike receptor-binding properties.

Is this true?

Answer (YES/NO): NO